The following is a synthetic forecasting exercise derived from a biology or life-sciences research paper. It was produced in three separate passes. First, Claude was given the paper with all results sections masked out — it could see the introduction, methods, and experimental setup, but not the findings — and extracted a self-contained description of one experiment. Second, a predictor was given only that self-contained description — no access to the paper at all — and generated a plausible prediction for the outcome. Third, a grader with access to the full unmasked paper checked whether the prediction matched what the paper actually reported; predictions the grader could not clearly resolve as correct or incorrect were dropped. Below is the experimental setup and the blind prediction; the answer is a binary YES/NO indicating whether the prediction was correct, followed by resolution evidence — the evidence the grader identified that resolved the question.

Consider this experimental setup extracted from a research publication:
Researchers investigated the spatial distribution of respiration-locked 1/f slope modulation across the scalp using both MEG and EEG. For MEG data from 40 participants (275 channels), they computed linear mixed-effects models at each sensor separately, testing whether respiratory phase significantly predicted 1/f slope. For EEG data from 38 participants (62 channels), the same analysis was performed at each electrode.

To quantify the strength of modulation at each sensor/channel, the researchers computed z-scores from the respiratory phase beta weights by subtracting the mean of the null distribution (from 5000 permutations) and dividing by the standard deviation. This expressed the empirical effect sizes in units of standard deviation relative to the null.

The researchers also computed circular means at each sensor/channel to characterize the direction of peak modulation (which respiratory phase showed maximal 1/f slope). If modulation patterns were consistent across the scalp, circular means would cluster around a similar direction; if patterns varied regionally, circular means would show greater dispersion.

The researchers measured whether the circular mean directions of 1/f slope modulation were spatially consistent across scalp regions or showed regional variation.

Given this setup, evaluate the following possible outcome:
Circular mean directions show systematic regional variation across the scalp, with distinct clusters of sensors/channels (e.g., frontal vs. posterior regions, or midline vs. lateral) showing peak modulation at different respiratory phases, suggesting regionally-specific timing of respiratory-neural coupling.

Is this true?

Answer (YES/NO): NO